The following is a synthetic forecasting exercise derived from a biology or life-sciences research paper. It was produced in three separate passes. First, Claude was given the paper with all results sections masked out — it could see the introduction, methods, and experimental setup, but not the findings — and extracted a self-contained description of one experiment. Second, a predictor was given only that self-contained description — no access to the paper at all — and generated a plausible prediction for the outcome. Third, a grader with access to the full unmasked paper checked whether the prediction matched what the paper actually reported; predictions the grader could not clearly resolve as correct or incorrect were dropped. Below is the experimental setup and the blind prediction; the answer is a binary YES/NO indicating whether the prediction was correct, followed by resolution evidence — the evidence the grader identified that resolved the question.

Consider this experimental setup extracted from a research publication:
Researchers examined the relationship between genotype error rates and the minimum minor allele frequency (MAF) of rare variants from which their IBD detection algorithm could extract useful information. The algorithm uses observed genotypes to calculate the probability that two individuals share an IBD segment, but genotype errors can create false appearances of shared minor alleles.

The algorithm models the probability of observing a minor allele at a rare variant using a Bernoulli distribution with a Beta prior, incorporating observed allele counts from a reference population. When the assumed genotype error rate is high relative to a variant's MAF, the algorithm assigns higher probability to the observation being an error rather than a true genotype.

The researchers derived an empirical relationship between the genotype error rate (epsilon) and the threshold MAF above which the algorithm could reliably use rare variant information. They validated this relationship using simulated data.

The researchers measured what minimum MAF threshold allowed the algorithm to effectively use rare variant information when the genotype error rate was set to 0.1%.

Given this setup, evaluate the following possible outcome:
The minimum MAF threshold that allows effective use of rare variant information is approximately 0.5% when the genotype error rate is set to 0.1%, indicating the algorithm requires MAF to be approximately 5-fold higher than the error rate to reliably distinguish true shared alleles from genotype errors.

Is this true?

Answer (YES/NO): NO